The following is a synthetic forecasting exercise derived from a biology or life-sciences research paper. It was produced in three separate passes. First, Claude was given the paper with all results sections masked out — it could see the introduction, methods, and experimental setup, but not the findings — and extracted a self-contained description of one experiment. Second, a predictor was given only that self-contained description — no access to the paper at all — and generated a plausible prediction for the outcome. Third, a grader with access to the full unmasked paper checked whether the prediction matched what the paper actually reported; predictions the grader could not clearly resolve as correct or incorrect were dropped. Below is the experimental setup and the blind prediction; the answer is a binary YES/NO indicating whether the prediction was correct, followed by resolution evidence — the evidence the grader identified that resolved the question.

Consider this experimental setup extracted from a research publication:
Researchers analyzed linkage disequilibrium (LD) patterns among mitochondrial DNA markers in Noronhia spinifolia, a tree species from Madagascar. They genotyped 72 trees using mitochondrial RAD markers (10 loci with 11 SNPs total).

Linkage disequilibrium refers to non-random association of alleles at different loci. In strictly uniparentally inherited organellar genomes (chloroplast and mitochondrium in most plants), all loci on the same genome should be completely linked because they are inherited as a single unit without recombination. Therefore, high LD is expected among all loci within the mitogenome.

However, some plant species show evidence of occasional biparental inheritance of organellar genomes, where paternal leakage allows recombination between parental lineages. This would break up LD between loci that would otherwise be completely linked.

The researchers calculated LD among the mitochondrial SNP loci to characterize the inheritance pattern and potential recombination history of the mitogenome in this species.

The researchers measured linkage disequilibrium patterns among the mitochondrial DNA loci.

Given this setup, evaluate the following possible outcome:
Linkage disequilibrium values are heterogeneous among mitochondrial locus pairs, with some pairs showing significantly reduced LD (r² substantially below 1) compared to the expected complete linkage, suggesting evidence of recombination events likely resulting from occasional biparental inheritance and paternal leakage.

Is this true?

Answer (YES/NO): YES